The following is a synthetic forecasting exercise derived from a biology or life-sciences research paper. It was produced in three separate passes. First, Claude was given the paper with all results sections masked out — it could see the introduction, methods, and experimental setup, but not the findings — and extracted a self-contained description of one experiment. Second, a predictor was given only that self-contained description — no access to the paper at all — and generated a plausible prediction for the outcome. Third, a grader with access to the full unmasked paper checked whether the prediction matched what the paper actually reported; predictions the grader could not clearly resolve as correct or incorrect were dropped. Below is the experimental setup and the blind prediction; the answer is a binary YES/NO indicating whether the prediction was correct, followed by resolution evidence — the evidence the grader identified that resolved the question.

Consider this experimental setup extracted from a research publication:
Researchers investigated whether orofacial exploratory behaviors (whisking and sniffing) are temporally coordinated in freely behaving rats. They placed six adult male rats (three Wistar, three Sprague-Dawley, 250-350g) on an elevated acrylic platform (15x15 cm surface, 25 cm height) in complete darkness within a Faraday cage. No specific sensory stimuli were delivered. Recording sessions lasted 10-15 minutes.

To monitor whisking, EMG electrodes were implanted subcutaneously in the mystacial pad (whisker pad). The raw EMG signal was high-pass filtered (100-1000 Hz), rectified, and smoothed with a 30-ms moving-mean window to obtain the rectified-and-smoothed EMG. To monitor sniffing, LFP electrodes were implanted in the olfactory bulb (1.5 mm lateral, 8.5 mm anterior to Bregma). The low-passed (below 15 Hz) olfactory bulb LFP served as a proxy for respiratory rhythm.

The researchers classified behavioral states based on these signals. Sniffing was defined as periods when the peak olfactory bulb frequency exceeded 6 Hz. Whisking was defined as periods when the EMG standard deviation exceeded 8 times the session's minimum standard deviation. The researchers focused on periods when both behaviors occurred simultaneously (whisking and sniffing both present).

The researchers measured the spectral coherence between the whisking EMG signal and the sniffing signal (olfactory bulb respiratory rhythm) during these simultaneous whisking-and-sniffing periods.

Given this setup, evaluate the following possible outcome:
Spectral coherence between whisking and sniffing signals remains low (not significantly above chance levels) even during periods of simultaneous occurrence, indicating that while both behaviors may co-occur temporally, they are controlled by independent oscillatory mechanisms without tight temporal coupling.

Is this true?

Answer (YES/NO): NO